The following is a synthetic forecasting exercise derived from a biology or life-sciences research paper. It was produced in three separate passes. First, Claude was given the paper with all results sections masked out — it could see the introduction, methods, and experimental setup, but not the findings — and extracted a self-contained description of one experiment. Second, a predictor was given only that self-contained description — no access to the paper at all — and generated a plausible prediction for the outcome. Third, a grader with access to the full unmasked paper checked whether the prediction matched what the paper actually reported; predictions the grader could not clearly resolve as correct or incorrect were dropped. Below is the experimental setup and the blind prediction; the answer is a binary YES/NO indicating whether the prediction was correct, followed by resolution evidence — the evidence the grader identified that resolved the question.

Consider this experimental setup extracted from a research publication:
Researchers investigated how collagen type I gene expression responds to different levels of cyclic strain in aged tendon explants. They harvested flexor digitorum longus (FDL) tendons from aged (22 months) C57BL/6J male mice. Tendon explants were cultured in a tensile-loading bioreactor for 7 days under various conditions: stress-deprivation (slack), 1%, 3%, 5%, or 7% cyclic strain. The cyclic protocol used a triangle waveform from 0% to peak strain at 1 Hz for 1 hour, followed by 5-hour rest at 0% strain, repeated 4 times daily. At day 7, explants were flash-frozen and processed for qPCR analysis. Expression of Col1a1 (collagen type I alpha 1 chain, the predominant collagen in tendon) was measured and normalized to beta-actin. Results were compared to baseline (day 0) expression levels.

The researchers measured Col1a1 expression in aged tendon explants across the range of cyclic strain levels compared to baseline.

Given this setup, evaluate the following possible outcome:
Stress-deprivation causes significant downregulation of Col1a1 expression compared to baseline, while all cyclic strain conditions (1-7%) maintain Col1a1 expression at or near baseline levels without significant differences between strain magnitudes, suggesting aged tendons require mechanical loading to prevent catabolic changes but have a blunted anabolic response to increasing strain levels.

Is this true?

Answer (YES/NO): NO